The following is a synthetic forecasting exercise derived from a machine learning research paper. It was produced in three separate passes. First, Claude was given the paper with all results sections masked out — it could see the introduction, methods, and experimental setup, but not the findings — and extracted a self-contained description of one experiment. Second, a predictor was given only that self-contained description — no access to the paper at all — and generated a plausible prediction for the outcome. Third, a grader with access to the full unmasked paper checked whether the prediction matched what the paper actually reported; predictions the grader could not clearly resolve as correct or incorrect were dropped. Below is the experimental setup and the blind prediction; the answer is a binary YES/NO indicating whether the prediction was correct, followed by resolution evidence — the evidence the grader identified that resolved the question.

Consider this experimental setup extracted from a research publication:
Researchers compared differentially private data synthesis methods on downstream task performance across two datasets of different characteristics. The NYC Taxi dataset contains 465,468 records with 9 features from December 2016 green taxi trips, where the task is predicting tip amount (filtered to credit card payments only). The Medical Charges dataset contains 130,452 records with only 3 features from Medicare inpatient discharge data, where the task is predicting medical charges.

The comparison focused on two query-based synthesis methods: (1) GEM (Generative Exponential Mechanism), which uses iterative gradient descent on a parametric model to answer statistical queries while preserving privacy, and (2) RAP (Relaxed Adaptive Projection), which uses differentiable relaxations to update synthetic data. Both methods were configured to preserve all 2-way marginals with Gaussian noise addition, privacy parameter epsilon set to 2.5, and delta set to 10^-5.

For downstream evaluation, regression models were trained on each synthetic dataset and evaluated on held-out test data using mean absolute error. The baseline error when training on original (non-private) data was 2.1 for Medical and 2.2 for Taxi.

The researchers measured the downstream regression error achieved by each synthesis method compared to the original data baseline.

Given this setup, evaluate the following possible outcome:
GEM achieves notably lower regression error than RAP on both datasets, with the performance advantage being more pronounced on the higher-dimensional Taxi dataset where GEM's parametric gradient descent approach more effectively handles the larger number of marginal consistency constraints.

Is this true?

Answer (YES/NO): NO